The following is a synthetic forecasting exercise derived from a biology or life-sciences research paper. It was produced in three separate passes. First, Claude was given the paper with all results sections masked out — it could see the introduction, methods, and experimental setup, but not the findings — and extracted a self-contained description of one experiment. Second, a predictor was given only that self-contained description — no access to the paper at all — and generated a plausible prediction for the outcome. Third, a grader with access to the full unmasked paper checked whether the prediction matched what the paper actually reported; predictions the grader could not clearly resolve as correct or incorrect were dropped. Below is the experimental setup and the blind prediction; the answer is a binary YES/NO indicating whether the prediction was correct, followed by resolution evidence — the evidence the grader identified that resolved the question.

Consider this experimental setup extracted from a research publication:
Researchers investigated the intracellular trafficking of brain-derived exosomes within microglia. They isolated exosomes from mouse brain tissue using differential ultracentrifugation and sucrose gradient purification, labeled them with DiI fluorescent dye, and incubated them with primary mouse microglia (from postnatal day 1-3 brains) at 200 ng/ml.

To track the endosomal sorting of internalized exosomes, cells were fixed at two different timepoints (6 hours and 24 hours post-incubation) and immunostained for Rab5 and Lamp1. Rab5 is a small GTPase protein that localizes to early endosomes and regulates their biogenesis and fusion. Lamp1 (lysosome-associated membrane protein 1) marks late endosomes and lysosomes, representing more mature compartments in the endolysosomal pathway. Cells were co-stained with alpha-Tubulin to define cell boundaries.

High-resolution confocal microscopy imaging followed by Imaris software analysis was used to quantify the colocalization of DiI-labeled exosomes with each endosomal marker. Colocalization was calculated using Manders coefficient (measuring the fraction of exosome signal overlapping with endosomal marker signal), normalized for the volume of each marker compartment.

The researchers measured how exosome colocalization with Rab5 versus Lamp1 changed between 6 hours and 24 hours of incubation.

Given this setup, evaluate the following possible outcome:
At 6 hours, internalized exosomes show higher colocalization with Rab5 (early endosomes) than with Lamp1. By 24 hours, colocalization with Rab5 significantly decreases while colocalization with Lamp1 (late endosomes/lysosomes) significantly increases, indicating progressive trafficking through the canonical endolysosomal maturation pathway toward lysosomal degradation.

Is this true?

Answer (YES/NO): NO